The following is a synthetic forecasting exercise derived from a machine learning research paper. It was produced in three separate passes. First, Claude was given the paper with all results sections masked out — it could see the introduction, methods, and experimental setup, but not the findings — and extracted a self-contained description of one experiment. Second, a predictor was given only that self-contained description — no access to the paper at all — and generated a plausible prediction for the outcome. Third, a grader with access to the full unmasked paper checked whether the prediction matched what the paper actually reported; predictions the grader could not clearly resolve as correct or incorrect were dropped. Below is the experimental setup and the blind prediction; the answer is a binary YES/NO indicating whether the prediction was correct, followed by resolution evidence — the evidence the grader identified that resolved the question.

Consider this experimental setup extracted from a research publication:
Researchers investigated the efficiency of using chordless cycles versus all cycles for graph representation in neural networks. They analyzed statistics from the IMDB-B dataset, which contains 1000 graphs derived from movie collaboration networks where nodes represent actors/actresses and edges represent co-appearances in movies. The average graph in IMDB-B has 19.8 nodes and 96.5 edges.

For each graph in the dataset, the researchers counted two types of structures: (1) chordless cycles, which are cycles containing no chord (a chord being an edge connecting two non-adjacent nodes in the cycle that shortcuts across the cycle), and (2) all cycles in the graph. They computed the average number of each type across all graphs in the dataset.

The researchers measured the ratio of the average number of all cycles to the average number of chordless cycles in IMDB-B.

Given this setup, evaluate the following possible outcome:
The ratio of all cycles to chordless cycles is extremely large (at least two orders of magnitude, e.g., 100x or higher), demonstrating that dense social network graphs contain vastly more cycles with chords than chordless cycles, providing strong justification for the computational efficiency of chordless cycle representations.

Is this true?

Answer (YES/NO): NO